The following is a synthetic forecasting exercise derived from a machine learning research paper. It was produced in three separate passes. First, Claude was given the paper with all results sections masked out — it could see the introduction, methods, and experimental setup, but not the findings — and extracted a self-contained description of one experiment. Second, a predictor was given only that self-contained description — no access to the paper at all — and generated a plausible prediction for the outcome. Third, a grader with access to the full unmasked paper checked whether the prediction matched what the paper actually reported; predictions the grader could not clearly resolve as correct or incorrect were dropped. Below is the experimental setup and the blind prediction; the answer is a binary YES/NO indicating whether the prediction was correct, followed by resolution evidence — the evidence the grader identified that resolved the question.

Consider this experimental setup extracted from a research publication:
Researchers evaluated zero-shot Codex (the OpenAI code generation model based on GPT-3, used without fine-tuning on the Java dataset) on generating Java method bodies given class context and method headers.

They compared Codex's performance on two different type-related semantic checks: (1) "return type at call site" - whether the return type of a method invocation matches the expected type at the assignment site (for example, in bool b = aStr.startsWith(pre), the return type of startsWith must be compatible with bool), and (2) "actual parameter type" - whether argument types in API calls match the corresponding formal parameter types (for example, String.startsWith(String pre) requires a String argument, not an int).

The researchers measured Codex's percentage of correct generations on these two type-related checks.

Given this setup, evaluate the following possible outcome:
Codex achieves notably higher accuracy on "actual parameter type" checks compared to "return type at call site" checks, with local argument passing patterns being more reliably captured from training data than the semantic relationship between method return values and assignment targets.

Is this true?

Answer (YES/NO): NO